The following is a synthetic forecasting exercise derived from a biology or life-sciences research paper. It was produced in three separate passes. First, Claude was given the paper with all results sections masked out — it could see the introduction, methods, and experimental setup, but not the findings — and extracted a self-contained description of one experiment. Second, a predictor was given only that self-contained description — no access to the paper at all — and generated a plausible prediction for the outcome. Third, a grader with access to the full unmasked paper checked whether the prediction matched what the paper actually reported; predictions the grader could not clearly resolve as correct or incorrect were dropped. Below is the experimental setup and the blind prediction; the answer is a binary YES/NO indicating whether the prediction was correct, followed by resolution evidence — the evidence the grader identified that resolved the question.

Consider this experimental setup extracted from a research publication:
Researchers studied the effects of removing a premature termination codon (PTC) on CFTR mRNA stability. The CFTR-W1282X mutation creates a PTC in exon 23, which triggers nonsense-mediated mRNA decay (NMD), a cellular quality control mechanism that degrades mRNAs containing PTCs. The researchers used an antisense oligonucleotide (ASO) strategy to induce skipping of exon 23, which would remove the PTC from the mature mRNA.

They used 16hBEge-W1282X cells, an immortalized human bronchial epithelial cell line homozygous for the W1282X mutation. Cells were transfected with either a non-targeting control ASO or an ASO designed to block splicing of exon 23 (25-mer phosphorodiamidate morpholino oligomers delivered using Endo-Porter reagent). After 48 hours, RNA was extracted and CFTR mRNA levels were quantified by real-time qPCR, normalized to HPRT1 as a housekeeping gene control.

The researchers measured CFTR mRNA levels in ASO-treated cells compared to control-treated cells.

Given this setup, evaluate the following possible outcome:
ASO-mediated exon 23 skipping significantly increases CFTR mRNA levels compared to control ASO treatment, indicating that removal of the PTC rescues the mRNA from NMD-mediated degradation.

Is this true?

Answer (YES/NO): YES